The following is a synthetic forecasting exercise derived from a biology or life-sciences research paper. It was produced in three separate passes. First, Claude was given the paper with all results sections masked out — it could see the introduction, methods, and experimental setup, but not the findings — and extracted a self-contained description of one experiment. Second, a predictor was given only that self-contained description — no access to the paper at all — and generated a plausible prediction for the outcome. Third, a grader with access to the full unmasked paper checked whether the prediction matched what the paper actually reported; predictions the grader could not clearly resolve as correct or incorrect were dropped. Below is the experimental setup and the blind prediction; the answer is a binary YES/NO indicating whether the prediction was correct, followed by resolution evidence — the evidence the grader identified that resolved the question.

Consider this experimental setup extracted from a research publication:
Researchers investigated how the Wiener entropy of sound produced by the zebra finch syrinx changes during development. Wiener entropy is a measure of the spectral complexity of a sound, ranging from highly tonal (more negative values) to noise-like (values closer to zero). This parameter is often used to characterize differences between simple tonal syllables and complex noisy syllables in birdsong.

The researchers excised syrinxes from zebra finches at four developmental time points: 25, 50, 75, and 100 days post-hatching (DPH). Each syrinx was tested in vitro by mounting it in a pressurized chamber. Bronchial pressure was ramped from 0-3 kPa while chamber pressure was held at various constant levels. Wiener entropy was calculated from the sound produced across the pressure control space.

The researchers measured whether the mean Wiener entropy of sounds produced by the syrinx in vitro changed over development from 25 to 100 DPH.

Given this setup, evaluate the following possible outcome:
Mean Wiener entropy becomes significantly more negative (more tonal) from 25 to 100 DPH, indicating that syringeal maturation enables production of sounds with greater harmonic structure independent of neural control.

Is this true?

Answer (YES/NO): NO